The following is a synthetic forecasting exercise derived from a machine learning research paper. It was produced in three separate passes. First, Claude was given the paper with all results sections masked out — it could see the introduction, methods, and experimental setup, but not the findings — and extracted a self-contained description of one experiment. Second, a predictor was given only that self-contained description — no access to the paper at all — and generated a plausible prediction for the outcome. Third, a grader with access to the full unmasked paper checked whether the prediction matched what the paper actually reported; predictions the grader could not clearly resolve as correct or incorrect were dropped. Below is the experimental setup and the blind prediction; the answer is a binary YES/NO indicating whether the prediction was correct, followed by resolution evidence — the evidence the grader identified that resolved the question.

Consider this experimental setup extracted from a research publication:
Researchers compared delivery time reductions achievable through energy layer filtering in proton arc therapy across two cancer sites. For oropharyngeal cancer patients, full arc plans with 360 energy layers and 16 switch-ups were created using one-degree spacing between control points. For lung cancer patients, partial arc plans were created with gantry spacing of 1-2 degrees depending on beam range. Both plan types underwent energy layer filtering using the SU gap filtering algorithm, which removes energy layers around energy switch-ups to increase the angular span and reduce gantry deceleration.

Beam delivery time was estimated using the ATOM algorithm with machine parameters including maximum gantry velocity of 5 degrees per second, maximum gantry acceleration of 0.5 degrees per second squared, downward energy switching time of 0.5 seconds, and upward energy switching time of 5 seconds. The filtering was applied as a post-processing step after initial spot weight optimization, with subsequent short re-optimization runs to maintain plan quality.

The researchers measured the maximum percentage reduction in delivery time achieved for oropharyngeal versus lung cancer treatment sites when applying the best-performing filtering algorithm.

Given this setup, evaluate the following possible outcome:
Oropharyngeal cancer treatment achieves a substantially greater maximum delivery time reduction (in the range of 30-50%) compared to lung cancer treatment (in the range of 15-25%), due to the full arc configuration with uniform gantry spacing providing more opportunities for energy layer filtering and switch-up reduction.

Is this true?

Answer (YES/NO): NO